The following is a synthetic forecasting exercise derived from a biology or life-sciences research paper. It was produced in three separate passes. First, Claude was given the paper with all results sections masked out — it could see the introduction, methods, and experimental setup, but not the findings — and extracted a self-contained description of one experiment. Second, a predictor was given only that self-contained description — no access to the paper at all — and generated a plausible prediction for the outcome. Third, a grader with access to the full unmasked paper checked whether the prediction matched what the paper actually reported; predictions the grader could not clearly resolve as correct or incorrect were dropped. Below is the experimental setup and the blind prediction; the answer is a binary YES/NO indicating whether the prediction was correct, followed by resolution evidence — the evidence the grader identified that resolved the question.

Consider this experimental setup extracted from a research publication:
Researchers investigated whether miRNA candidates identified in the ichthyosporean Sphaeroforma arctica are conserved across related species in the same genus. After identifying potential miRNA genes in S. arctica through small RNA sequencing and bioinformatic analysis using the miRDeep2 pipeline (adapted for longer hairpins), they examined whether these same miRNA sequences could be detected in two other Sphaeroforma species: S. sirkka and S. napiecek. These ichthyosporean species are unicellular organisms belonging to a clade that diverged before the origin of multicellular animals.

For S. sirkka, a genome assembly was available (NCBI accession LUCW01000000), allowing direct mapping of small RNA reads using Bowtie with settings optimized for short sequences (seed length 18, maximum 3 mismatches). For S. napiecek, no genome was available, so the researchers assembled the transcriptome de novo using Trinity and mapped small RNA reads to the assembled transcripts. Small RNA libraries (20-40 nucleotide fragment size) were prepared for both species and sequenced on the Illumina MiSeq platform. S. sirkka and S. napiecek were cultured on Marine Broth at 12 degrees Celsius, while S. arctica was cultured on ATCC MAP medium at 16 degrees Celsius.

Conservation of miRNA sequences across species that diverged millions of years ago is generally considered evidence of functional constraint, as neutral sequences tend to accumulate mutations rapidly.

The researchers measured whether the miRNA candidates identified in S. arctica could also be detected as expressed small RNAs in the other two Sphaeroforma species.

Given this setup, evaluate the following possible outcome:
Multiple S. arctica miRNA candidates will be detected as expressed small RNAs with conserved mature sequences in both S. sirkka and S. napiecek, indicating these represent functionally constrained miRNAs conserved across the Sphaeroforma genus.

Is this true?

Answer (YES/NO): YES